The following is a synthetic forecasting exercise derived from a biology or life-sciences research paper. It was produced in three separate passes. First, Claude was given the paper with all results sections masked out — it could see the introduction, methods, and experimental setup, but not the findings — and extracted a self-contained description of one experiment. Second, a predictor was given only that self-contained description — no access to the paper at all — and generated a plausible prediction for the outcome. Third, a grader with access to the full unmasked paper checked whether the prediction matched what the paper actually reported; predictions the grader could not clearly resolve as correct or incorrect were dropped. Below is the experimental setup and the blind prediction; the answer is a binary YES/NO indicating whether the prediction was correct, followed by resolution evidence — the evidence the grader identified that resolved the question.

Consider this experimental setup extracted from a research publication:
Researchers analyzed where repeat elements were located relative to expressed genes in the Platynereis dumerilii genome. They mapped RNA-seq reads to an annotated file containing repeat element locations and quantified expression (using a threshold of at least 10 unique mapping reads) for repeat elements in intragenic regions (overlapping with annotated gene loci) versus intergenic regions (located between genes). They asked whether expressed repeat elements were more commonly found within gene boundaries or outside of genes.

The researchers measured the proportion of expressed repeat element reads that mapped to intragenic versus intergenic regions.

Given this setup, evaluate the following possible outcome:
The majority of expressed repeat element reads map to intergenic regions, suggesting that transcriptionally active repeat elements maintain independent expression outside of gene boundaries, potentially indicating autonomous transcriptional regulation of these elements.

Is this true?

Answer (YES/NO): NO